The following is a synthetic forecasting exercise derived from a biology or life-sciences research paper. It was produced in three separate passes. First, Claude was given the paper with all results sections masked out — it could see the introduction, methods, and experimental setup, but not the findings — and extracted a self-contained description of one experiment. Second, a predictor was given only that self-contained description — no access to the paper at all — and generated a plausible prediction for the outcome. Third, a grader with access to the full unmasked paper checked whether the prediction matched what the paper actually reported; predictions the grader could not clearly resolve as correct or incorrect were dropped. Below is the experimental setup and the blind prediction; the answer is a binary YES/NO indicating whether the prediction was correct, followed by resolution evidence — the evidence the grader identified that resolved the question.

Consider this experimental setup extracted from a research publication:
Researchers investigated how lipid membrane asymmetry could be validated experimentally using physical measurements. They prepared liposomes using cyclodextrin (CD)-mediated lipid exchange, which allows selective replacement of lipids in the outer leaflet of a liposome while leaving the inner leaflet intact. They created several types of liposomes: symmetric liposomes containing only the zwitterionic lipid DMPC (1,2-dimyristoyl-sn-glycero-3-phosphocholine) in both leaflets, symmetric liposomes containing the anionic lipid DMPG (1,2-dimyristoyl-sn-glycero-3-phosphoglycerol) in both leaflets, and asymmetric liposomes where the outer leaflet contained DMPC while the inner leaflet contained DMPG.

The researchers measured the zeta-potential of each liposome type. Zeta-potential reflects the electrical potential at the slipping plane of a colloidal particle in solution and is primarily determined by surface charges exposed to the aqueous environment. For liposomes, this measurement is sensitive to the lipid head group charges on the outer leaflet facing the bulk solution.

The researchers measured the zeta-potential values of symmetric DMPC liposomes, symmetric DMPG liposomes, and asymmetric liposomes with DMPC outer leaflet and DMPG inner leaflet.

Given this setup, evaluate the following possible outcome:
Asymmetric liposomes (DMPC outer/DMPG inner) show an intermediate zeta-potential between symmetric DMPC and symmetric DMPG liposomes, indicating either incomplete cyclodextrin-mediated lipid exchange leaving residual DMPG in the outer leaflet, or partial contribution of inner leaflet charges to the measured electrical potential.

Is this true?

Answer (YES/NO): YES